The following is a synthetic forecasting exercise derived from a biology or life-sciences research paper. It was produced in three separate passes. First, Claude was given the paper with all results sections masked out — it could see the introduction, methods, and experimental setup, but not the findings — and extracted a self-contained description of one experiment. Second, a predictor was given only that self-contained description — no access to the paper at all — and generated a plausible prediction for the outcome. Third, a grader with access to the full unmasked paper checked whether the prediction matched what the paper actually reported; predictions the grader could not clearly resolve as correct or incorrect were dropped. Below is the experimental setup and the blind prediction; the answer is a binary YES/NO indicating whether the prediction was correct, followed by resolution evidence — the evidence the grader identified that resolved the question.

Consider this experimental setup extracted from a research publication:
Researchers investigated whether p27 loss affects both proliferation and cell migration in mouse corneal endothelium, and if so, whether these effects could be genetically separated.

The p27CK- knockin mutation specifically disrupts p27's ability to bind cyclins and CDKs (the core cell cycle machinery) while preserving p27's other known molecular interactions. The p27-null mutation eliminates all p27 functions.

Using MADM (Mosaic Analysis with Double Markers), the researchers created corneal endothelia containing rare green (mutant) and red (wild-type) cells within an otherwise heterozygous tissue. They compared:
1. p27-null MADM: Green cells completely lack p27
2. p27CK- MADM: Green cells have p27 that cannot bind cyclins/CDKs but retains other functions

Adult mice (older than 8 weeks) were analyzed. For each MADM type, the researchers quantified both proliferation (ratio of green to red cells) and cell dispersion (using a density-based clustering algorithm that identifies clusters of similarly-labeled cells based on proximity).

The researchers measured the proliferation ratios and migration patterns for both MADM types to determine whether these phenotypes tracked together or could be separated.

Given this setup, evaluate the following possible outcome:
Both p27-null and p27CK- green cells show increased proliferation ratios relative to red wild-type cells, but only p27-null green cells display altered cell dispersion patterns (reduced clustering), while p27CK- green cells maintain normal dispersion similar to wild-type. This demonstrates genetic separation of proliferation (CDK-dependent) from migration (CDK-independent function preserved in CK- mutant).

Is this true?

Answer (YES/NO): NO